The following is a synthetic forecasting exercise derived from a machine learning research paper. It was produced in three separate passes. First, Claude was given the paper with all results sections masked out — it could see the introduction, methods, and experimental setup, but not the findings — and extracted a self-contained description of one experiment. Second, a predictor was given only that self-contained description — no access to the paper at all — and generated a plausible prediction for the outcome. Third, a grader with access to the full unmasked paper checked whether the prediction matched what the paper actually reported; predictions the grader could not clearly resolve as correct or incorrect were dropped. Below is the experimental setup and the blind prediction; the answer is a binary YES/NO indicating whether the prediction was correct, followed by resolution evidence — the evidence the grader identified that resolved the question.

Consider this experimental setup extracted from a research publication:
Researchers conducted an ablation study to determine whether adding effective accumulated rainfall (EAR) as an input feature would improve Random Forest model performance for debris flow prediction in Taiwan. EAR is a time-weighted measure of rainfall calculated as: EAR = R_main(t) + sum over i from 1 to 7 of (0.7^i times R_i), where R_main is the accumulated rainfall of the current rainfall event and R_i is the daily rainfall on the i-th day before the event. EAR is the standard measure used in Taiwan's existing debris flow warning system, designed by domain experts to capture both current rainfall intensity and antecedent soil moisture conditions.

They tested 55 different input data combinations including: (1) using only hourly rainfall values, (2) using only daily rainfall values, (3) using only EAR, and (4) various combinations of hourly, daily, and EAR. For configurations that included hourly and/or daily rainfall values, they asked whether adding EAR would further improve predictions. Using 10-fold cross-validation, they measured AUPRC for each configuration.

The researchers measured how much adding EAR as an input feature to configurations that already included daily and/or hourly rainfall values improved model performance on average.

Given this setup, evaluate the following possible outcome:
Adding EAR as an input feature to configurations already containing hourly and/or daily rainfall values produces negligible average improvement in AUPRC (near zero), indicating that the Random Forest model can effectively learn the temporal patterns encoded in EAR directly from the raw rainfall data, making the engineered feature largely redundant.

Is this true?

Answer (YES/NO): YES